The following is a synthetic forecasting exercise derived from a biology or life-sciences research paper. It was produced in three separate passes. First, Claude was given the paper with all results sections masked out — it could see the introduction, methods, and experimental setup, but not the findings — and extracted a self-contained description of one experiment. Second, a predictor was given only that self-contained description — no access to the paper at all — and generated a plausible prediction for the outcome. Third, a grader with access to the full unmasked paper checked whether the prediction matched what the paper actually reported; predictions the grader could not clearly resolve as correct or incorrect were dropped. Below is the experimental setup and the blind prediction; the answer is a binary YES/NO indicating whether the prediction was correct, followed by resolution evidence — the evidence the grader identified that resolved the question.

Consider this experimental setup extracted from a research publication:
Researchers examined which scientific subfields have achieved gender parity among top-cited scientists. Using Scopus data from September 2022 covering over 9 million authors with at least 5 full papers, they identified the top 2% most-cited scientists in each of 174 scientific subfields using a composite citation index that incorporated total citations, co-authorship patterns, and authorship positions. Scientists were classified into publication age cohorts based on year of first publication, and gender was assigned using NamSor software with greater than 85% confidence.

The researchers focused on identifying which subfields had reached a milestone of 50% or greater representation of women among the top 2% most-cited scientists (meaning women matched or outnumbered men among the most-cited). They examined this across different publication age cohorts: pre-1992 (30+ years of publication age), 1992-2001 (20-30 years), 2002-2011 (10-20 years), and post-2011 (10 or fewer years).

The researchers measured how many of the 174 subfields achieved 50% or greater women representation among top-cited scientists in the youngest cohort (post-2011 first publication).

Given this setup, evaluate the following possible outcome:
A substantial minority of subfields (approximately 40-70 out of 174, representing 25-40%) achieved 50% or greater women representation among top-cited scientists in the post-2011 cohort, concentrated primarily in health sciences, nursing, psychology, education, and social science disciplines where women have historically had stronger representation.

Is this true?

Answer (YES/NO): NO